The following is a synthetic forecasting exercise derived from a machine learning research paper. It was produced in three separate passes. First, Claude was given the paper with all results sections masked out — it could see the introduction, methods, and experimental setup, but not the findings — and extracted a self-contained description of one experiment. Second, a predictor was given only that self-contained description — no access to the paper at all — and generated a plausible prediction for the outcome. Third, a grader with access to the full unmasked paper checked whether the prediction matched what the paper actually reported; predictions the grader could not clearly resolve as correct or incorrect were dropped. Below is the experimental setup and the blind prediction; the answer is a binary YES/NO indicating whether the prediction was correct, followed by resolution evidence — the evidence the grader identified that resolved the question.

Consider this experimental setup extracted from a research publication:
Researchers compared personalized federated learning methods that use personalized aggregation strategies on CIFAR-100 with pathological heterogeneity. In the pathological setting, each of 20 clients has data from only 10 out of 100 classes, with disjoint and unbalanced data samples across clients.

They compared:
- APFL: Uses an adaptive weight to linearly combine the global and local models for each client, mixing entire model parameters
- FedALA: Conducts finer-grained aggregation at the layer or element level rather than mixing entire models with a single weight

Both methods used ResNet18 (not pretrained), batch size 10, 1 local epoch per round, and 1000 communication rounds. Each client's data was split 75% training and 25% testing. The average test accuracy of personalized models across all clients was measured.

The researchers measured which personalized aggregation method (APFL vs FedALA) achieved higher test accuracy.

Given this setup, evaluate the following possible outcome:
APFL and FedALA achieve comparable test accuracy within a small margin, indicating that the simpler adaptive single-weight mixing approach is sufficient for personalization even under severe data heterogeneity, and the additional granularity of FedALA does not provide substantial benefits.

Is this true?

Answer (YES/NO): NO